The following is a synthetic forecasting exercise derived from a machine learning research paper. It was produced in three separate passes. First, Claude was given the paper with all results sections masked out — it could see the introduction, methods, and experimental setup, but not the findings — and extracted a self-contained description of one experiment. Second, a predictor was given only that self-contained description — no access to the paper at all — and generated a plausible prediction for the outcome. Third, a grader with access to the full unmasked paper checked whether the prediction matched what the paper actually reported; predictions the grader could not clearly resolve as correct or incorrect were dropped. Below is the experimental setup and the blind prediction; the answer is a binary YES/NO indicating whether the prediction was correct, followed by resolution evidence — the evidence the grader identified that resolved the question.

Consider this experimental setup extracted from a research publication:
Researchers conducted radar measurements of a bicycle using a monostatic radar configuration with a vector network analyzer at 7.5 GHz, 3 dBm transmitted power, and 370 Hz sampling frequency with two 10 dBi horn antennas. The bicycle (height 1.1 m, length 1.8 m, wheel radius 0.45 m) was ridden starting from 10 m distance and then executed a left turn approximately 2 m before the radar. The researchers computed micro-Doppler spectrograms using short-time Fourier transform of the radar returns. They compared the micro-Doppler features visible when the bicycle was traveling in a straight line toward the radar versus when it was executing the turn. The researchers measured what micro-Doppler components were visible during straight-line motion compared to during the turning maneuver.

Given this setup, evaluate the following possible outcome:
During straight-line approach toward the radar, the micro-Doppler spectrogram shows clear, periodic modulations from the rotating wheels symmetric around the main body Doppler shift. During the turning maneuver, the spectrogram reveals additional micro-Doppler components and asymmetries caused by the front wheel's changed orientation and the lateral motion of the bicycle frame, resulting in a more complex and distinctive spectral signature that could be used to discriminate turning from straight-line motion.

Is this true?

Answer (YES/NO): NO